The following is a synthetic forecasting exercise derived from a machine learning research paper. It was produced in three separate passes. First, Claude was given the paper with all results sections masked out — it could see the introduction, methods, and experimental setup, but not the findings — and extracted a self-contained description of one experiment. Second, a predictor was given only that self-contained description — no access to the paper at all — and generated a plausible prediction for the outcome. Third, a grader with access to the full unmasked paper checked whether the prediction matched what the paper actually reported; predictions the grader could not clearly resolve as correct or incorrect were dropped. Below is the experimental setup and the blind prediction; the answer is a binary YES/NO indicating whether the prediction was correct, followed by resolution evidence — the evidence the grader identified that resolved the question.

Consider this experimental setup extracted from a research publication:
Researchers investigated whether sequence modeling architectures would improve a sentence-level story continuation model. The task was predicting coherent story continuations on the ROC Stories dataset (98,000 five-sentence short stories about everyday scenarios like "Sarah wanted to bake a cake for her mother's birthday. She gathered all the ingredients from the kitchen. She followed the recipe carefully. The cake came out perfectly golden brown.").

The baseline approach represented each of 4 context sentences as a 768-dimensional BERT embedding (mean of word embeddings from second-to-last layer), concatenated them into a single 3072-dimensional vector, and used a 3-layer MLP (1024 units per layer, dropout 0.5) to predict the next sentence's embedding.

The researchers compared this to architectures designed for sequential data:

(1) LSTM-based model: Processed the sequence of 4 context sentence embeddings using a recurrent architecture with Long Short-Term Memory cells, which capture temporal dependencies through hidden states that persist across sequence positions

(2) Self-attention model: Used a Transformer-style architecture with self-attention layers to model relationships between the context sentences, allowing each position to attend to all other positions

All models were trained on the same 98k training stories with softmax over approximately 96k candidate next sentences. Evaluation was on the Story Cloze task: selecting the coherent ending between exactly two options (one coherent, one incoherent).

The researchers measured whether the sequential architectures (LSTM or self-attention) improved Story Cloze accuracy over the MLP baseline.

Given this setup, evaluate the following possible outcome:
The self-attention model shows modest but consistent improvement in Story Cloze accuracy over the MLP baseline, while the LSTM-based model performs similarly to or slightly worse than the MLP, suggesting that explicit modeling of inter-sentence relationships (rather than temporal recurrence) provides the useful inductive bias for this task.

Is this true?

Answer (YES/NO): NO